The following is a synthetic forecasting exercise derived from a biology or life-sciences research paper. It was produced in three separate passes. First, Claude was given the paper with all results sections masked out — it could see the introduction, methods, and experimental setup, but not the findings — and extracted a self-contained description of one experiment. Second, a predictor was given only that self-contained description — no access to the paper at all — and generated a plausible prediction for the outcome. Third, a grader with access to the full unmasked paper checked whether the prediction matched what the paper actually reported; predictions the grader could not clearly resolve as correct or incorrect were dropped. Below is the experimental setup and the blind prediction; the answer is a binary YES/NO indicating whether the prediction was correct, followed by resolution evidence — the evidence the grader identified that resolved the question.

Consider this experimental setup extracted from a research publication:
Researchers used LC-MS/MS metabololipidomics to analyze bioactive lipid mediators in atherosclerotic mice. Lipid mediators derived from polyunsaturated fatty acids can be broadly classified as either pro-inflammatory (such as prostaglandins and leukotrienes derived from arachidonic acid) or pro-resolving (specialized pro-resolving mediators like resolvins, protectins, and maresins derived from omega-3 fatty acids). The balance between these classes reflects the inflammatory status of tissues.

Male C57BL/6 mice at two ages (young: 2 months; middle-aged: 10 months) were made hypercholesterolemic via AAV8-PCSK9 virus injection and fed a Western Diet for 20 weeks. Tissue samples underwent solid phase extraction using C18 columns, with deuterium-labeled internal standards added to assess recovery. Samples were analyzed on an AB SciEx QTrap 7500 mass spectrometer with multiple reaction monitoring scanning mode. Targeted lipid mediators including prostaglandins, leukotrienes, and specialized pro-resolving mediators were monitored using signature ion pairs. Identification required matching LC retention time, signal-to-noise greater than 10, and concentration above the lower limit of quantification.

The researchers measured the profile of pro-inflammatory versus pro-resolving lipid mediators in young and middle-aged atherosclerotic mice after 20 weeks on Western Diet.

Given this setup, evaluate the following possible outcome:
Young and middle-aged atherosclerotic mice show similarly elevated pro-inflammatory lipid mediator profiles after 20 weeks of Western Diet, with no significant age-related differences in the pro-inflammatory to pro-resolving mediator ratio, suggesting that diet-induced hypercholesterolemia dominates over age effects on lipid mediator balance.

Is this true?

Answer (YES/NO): NO